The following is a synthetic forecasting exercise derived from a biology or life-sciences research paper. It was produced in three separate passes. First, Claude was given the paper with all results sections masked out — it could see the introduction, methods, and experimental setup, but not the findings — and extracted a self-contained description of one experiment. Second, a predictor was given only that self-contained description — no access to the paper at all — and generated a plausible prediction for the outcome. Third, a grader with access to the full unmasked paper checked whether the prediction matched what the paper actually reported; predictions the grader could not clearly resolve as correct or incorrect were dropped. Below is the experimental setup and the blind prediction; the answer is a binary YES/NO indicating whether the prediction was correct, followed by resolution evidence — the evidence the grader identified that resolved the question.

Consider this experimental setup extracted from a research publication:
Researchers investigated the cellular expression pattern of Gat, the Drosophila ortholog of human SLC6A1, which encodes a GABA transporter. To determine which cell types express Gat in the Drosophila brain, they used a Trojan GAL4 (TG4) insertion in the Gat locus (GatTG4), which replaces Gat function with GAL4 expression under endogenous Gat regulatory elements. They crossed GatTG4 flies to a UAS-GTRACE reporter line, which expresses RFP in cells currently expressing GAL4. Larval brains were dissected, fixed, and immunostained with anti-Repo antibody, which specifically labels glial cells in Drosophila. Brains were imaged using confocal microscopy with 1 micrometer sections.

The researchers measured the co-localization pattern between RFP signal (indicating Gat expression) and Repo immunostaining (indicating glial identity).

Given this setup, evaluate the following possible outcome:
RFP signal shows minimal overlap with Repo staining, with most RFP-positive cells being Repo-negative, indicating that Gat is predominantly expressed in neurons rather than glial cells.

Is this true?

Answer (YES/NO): NO